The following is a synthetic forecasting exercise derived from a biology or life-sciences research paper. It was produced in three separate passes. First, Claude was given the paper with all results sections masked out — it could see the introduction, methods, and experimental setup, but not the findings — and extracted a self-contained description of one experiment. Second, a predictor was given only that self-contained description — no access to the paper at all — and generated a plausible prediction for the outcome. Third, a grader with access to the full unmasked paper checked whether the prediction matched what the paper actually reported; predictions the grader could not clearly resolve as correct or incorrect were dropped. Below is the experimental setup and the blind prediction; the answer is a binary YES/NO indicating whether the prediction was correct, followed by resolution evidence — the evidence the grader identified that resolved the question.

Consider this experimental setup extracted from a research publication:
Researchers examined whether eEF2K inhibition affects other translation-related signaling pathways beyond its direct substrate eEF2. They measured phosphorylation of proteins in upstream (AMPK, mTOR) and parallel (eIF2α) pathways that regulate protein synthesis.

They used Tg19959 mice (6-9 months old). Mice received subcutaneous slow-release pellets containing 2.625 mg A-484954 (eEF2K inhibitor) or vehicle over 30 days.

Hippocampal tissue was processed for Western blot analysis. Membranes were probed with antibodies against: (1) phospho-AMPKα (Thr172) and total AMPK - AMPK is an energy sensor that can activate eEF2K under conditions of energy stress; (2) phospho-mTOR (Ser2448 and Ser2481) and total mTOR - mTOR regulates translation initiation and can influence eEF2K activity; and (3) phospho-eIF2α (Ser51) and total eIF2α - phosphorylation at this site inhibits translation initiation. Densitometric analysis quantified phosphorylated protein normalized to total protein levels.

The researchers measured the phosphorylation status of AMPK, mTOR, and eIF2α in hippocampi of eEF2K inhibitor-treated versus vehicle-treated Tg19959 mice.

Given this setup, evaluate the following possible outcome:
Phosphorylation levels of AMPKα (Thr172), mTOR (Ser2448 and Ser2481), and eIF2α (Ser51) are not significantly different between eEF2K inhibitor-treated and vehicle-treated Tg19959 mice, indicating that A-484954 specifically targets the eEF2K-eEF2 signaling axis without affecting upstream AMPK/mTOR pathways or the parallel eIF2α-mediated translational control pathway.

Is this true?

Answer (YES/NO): YES